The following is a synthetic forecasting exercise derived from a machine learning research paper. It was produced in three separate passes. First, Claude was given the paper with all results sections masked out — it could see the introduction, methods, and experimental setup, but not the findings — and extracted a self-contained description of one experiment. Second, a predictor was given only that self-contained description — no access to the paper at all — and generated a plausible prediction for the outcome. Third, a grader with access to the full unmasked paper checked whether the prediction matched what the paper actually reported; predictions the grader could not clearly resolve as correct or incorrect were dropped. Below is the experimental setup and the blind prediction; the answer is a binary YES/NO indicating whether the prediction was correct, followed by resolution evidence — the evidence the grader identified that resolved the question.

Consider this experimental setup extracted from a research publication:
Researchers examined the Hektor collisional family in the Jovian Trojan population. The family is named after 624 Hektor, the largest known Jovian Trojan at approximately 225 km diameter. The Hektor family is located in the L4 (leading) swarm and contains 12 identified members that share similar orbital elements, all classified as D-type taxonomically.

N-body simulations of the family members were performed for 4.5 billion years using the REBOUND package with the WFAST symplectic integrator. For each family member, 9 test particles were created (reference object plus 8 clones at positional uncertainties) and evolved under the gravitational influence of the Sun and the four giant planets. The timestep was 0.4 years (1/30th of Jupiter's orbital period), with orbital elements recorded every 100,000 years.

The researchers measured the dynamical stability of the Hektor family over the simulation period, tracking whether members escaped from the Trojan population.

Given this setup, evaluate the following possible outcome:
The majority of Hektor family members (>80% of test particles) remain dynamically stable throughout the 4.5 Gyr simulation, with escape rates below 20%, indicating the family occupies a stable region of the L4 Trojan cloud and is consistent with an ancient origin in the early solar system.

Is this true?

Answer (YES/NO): YES